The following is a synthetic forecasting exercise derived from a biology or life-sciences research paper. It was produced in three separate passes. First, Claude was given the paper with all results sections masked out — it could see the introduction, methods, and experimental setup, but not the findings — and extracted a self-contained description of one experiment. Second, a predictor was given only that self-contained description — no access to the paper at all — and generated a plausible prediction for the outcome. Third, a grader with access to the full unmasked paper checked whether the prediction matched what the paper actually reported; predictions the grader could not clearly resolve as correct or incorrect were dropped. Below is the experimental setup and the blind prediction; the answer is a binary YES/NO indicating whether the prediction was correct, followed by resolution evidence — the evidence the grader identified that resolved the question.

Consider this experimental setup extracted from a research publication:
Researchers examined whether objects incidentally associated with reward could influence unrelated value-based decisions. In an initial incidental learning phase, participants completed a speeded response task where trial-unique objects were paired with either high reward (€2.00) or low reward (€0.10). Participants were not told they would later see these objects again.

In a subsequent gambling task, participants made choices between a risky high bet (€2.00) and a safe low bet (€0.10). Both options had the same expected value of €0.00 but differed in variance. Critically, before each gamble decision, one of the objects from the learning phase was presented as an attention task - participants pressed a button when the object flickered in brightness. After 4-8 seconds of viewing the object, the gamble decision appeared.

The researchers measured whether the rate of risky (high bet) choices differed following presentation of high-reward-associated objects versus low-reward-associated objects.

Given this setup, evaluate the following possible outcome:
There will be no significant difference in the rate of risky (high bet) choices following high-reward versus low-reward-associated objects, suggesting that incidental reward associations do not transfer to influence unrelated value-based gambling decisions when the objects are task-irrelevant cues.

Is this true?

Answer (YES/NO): NO